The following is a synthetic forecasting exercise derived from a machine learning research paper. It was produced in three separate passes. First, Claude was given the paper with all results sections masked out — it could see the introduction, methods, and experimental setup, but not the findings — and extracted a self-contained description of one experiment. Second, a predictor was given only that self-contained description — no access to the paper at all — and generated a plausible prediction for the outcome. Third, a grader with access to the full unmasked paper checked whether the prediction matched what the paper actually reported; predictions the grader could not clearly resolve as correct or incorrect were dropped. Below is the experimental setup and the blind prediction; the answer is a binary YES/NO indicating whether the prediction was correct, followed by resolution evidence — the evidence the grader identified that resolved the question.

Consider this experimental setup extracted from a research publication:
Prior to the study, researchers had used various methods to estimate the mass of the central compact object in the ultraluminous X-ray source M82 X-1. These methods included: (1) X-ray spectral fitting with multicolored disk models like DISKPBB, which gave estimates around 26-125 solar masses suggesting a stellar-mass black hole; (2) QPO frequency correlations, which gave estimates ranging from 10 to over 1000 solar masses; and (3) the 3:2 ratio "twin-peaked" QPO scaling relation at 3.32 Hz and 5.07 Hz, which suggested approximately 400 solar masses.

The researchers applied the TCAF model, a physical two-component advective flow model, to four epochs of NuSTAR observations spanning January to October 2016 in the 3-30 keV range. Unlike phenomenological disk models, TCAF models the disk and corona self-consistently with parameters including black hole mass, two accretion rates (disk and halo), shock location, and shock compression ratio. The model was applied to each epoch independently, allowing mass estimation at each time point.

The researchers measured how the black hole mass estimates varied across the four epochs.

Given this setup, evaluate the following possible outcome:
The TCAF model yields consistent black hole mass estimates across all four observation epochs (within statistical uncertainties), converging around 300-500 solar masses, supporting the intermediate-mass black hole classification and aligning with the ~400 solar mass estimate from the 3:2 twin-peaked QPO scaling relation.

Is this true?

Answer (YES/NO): NO